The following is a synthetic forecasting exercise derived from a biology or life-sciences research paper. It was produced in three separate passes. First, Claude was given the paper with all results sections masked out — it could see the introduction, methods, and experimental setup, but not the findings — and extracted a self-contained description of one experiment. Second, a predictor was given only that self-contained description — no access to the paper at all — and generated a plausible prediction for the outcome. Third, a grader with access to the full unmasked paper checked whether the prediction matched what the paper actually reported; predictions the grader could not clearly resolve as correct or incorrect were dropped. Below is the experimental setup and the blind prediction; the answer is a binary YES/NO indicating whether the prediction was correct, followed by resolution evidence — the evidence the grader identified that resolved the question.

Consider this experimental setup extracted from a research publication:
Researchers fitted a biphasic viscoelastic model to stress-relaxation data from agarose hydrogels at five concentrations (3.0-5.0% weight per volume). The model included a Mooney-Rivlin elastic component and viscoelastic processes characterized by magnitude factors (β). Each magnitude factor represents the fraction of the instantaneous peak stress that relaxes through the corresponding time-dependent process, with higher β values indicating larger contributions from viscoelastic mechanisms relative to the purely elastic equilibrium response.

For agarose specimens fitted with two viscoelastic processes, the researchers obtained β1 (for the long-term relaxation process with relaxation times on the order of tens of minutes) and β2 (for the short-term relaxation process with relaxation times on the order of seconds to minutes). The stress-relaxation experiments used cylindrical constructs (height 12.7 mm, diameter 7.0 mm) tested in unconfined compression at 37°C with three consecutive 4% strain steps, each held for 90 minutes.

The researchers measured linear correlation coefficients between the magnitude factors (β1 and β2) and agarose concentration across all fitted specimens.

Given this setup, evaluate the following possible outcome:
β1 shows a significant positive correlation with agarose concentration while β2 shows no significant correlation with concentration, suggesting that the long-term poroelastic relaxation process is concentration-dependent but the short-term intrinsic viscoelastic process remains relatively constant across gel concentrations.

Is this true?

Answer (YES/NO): NO